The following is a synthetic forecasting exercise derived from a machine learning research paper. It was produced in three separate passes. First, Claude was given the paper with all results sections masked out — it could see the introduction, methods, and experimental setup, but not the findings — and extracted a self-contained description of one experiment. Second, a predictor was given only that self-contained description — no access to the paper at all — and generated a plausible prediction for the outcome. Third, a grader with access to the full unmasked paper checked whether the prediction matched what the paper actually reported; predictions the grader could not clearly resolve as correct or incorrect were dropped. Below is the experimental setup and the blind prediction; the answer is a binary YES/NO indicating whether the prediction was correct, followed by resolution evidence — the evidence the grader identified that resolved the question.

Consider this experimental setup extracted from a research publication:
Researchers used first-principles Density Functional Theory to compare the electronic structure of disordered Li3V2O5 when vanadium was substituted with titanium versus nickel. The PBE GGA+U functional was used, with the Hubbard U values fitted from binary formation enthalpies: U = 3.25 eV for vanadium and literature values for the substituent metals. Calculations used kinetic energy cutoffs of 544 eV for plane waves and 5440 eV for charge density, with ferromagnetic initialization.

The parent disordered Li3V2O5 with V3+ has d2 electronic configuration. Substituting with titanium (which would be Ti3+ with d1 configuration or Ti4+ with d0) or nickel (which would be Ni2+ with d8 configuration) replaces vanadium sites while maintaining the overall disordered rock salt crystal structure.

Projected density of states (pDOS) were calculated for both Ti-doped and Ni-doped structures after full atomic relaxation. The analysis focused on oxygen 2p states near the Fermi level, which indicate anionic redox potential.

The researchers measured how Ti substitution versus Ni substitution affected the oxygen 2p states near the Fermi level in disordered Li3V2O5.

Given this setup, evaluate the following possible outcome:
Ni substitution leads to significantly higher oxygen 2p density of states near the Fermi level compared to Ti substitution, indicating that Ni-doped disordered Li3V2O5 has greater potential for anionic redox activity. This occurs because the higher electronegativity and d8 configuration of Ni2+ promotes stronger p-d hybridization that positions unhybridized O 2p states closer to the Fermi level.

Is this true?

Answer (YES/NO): YES